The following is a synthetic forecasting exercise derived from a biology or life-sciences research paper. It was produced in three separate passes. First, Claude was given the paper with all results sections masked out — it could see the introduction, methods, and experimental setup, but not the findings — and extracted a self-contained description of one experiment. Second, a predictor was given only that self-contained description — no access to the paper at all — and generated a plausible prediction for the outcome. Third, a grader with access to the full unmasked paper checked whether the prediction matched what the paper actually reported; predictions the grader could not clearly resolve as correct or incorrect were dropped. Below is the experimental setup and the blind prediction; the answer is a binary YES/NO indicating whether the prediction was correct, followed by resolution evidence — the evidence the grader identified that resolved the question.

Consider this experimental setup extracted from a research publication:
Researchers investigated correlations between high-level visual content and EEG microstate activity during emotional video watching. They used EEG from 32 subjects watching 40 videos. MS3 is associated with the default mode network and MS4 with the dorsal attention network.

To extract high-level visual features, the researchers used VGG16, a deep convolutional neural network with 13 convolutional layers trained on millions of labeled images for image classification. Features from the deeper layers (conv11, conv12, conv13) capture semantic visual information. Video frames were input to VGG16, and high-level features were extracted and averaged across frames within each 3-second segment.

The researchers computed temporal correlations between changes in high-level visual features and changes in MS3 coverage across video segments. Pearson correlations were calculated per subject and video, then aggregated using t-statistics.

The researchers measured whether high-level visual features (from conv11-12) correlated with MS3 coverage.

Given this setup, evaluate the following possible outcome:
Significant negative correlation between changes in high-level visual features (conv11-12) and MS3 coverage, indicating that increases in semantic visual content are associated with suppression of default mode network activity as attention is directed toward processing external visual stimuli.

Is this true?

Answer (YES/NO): YES